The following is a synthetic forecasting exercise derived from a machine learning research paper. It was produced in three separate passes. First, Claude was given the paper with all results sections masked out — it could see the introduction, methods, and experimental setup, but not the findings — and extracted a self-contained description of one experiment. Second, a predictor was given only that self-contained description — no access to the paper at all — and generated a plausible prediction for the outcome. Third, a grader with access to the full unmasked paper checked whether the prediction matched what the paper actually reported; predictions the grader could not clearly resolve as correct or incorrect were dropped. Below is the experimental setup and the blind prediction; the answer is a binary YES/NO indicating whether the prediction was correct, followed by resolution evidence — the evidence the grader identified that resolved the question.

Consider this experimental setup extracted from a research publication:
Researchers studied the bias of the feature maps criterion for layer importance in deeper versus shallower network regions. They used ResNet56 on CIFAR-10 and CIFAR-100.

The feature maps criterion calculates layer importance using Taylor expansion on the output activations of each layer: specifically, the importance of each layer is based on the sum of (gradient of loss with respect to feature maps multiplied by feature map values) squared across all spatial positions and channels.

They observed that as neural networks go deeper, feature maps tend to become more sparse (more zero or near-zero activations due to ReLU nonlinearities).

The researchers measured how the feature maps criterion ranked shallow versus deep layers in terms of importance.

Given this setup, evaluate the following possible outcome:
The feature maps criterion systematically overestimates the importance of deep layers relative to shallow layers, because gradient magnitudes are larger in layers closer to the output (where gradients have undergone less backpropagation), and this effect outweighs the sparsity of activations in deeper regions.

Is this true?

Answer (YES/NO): NO